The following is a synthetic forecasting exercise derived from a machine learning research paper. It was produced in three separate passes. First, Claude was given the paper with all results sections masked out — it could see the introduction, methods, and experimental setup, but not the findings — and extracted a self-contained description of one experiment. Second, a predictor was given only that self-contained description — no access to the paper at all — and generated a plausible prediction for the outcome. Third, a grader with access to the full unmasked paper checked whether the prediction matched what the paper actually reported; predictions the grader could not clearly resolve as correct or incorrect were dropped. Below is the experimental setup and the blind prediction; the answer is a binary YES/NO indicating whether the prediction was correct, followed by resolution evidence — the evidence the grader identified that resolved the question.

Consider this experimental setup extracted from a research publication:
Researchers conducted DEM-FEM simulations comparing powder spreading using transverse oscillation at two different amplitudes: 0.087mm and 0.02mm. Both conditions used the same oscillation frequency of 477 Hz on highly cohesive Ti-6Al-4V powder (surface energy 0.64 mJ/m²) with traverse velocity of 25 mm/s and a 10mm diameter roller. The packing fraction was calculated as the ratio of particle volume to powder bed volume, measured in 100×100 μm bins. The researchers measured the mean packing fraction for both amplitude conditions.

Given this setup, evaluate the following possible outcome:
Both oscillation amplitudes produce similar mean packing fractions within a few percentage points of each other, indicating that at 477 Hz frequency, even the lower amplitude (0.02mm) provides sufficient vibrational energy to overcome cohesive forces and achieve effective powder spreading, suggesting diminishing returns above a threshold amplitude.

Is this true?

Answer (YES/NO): NO